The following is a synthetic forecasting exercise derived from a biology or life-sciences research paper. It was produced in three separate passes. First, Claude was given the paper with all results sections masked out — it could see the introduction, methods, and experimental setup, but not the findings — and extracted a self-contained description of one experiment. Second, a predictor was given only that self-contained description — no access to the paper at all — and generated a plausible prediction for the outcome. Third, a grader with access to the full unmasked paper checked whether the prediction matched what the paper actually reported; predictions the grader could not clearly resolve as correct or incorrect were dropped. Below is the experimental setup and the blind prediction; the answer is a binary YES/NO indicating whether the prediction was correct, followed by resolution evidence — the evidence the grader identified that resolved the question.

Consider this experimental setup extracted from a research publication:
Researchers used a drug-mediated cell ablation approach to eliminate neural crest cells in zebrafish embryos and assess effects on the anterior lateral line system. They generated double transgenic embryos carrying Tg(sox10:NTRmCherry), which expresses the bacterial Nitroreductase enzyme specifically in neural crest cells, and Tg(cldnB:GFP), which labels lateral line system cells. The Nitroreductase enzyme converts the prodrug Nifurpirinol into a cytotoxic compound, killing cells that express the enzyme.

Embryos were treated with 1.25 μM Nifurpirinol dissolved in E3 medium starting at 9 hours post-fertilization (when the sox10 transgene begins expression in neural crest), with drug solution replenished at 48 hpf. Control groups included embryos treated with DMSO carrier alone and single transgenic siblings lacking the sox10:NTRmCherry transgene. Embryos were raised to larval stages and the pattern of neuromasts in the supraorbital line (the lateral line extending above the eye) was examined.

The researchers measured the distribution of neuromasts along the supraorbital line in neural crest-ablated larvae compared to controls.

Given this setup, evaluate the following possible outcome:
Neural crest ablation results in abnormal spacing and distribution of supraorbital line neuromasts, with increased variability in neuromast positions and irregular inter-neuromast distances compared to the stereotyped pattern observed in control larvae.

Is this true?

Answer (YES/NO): YES